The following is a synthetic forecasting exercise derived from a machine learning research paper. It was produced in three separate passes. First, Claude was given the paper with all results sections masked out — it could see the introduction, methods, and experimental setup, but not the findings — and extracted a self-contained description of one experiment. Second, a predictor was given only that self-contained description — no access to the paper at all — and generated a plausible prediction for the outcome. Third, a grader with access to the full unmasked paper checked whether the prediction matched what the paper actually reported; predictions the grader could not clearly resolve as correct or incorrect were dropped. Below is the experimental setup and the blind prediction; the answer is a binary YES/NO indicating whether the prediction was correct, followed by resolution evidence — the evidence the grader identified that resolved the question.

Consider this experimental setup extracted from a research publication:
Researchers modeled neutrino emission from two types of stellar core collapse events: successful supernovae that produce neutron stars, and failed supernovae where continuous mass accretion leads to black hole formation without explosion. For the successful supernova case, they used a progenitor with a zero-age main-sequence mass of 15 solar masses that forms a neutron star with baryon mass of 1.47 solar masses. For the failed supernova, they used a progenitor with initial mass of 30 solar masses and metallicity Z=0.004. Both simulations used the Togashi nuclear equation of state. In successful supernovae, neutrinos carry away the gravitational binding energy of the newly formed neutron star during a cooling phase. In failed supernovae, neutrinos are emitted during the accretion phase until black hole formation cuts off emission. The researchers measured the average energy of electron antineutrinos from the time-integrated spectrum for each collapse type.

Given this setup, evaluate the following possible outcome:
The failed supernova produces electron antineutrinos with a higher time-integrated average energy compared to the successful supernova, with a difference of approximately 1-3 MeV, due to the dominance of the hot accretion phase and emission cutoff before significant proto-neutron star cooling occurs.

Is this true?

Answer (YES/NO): NO